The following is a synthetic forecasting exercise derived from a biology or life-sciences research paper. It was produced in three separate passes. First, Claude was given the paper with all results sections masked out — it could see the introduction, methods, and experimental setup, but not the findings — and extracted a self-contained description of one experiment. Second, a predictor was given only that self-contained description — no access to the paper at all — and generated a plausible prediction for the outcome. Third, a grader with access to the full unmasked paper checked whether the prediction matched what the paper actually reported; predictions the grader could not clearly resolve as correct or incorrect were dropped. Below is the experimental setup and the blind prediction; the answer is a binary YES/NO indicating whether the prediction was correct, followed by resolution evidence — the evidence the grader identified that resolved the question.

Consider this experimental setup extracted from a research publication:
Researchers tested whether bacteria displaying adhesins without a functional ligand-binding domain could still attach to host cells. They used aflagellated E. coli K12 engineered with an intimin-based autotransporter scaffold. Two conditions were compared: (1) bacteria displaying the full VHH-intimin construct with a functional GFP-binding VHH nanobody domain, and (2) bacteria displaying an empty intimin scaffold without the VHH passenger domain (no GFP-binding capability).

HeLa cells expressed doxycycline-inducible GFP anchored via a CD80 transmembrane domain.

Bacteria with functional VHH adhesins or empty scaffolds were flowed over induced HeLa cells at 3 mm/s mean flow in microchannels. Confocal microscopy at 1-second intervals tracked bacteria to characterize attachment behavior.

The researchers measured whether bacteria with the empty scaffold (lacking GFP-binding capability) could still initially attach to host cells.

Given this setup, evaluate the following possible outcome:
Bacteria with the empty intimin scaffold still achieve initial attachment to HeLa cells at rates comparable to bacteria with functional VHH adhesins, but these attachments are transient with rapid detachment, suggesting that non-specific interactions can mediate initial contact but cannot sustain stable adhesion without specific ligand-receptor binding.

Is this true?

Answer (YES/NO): YES